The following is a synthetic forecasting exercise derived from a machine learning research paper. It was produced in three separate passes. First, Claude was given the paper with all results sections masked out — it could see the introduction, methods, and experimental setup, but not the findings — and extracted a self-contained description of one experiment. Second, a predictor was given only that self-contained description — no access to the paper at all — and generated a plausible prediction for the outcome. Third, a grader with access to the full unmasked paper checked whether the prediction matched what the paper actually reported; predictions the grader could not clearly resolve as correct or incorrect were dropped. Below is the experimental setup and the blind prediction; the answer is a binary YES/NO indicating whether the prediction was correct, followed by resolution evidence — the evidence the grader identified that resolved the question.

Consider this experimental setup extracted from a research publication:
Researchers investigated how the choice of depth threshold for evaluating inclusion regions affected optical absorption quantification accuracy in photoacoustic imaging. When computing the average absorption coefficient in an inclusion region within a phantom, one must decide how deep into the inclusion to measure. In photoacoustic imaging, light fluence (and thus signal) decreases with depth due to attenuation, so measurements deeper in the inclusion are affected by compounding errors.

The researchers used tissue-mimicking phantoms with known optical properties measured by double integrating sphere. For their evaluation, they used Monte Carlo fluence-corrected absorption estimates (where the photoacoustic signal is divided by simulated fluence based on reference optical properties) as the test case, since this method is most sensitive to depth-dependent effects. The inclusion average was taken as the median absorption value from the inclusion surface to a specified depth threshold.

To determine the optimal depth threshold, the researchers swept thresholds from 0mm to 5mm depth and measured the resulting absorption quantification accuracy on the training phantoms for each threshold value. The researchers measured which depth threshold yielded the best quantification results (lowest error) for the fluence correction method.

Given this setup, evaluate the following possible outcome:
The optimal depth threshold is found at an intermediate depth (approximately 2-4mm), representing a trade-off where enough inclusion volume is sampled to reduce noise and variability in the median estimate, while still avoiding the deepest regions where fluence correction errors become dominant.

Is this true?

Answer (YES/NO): NO